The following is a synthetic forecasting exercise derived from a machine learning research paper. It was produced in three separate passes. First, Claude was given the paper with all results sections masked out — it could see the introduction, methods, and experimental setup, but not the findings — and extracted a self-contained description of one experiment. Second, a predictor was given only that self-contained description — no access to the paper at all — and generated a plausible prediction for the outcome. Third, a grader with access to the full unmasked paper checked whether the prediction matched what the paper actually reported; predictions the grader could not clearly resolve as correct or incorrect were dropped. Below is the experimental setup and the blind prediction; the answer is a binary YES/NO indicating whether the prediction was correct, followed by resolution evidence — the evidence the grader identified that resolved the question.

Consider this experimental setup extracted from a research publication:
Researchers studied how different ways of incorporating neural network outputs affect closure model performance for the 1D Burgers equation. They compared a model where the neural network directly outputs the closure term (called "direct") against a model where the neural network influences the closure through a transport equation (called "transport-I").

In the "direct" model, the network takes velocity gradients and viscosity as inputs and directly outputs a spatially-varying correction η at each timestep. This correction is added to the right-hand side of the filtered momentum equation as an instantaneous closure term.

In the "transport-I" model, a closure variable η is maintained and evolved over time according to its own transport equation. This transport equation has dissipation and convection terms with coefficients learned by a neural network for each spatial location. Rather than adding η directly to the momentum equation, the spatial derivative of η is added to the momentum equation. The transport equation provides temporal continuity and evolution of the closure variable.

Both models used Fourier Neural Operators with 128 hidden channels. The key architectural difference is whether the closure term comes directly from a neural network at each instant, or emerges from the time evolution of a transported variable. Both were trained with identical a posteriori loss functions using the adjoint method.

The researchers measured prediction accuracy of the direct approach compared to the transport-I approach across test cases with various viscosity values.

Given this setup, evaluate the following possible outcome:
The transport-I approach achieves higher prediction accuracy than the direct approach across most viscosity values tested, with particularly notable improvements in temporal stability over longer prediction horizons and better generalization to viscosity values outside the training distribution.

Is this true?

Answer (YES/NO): NO